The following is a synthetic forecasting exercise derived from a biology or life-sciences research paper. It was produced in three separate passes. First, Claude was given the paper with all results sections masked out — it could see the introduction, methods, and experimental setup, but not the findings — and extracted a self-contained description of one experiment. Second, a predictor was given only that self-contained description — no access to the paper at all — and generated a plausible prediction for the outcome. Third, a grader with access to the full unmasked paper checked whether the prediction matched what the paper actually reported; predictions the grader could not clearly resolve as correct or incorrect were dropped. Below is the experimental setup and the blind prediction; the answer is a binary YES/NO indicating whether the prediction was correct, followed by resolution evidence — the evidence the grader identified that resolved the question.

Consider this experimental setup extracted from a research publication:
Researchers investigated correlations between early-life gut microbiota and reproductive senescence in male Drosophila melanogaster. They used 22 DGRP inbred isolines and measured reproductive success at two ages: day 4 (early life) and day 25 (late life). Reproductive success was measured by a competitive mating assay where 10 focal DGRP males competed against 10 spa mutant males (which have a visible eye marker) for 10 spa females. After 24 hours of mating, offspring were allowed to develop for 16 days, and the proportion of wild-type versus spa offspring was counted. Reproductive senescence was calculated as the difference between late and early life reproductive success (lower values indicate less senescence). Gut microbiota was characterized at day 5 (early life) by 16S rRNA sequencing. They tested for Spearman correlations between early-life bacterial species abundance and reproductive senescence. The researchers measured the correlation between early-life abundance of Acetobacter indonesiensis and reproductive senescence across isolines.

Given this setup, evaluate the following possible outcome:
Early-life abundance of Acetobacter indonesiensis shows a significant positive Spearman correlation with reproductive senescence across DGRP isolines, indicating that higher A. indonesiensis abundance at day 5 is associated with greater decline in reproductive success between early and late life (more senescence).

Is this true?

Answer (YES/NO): YES